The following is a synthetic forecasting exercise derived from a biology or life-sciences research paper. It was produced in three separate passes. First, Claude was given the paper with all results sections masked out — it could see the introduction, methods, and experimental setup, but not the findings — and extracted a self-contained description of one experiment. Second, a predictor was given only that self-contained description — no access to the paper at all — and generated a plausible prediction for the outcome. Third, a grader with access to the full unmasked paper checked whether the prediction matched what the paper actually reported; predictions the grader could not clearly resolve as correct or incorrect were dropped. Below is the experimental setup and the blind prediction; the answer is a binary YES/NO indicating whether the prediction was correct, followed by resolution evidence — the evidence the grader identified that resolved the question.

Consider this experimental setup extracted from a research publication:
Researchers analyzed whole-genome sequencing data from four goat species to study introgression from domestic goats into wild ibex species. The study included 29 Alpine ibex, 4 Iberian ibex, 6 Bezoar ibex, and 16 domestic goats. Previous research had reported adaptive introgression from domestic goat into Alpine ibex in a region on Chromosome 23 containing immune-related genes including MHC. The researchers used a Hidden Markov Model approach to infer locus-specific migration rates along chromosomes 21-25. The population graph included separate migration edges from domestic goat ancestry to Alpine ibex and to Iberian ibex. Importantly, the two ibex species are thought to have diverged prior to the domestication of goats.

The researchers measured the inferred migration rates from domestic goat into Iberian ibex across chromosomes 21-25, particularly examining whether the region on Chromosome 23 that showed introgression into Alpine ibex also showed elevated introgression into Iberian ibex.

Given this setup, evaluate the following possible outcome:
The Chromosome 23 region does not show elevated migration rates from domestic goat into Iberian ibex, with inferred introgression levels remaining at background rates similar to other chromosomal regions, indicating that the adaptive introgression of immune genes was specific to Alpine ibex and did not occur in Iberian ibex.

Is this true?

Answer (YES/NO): NO